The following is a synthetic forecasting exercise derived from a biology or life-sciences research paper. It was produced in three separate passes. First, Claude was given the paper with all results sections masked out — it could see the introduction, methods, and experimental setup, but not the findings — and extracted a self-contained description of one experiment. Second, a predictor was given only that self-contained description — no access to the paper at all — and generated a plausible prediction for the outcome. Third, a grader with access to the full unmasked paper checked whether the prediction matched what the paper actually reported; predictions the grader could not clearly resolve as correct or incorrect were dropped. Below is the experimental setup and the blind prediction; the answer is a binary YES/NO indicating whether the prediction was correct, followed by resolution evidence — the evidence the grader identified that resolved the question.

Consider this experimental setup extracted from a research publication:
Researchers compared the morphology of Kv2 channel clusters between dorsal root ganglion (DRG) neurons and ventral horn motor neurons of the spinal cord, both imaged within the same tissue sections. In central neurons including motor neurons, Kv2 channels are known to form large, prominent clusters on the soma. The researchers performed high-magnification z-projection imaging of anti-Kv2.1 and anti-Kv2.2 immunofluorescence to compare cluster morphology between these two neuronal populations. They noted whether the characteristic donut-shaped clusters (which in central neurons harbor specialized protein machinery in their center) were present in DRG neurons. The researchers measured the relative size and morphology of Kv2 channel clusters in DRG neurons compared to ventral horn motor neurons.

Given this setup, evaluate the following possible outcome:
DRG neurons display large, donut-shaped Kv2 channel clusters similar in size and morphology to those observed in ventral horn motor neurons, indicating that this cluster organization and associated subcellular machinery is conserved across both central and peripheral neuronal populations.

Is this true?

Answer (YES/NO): NO